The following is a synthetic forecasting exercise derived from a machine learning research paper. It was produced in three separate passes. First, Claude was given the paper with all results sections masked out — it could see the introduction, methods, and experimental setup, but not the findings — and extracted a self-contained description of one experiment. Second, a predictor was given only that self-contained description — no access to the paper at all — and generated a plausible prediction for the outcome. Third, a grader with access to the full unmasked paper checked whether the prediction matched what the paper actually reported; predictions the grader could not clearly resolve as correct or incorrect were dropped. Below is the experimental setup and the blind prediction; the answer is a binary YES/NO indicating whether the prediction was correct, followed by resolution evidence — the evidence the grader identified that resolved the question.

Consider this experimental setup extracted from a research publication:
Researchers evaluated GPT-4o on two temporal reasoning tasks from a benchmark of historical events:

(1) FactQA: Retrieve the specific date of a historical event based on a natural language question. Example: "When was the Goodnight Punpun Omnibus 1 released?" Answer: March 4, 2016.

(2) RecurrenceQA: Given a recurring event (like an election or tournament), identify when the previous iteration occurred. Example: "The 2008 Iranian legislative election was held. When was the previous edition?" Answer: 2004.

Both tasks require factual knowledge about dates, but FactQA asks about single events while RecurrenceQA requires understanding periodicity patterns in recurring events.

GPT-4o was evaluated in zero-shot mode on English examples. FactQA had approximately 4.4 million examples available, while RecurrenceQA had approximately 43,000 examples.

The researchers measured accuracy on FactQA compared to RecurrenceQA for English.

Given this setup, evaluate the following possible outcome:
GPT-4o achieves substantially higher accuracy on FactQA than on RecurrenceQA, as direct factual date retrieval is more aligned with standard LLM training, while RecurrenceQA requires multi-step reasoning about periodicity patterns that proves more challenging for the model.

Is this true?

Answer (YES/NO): NO